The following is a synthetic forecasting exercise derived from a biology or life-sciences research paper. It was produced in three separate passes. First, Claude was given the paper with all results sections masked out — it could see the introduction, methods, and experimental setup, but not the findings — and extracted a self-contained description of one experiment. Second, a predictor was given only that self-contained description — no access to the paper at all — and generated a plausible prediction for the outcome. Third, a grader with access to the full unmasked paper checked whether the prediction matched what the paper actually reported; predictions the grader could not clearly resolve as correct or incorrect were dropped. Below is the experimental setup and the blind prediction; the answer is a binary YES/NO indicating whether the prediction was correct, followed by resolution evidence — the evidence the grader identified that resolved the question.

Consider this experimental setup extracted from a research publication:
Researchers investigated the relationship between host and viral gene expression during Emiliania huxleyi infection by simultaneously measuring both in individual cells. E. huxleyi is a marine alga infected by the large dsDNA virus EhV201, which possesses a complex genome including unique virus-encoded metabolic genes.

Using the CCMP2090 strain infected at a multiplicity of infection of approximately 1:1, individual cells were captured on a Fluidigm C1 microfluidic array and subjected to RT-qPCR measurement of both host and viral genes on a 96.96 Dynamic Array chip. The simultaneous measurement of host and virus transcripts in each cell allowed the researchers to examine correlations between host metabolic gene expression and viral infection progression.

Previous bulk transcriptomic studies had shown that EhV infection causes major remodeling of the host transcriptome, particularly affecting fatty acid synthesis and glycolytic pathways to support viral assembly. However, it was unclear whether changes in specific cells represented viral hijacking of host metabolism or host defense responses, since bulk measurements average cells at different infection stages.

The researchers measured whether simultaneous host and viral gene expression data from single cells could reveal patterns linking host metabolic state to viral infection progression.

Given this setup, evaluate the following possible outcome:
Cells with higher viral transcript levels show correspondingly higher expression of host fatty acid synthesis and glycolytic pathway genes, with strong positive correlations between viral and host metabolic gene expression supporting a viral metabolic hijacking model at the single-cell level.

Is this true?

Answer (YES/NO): NO